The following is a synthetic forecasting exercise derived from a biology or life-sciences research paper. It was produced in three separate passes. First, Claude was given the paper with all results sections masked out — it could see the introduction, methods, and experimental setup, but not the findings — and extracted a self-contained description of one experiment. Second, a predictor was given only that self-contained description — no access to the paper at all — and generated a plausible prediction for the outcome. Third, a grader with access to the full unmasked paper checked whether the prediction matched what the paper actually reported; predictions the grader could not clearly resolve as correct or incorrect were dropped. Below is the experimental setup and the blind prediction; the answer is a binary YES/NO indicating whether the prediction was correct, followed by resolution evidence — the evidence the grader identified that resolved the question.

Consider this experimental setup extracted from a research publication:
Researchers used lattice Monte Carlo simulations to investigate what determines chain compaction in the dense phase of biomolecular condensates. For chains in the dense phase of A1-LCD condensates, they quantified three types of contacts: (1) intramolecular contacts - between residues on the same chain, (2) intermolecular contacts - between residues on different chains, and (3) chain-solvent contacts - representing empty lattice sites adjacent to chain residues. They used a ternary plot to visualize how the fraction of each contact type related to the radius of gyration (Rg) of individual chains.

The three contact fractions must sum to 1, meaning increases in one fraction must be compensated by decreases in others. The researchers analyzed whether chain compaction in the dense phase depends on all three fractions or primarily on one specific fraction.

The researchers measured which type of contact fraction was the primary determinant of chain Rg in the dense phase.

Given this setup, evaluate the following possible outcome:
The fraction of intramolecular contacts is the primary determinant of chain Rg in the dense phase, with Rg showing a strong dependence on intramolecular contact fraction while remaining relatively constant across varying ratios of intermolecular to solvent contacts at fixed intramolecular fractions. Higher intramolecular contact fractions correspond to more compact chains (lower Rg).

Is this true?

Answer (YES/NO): YES